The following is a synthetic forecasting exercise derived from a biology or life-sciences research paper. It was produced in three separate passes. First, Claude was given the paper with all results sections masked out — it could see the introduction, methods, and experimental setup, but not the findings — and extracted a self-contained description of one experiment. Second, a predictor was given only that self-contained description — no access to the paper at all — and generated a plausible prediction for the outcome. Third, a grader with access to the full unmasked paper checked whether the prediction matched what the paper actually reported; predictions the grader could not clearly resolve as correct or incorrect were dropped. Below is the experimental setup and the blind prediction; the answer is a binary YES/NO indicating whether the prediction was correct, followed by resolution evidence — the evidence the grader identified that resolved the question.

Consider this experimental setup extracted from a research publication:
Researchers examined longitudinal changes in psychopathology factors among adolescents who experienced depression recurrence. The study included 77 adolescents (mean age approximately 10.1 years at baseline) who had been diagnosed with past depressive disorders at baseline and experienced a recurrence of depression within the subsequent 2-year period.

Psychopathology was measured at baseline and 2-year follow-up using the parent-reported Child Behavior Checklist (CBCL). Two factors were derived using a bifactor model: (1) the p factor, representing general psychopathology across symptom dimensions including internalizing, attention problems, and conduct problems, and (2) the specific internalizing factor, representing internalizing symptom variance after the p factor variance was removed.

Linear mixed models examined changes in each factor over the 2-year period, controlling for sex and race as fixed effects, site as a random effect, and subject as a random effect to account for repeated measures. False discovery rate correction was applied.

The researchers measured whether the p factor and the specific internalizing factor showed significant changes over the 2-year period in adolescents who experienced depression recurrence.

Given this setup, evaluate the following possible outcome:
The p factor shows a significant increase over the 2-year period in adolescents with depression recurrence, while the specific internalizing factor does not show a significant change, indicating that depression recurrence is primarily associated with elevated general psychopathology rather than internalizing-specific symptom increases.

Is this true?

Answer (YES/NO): NO